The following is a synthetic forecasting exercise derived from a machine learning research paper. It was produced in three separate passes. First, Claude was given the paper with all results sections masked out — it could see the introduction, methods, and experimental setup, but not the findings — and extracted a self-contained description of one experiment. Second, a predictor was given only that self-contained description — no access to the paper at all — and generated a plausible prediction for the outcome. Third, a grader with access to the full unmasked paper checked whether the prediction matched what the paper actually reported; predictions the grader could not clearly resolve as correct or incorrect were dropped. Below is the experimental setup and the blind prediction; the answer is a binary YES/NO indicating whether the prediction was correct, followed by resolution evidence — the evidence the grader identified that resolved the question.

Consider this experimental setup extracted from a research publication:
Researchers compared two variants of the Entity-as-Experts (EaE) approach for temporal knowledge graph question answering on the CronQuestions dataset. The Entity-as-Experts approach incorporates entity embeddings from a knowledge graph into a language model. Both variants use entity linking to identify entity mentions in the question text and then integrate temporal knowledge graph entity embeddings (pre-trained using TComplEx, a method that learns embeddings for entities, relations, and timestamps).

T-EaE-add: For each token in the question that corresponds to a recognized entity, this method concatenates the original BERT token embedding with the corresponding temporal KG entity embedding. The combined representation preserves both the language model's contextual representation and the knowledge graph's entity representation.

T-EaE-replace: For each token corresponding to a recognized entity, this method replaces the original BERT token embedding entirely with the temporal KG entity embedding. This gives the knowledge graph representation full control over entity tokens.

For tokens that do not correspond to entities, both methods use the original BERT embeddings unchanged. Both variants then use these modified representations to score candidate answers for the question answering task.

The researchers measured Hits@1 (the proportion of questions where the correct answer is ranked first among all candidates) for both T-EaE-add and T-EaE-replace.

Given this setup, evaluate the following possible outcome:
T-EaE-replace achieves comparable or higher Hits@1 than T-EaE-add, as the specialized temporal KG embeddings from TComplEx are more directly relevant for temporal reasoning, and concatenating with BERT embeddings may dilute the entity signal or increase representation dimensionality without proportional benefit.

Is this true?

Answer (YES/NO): YES